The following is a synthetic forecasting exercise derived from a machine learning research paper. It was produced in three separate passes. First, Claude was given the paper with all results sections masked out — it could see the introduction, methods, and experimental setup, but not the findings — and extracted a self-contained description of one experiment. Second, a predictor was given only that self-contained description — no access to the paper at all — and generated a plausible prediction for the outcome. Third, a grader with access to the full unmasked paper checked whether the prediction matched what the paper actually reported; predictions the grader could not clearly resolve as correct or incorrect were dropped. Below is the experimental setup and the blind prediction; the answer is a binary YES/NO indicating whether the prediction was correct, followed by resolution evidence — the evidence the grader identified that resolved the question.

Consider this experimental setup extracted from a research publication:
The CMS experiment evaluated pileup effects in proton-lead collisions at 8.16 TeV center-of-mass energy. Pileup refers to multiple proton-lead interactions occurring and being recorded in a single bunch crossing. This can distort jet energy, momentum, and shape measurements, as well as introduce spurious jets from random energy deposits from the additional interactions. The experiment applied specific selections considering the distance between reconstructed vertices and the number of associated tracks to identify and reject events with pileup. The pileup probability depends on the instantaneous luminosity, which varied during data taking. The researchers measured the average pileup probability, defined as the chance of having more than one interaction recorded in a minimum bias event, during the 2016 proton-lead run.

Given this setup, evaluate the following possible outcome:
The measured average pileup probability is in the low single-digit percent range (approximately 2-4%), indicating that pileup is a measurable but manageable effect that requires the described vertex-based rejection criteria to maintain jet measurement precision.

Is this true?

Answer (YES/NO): NO